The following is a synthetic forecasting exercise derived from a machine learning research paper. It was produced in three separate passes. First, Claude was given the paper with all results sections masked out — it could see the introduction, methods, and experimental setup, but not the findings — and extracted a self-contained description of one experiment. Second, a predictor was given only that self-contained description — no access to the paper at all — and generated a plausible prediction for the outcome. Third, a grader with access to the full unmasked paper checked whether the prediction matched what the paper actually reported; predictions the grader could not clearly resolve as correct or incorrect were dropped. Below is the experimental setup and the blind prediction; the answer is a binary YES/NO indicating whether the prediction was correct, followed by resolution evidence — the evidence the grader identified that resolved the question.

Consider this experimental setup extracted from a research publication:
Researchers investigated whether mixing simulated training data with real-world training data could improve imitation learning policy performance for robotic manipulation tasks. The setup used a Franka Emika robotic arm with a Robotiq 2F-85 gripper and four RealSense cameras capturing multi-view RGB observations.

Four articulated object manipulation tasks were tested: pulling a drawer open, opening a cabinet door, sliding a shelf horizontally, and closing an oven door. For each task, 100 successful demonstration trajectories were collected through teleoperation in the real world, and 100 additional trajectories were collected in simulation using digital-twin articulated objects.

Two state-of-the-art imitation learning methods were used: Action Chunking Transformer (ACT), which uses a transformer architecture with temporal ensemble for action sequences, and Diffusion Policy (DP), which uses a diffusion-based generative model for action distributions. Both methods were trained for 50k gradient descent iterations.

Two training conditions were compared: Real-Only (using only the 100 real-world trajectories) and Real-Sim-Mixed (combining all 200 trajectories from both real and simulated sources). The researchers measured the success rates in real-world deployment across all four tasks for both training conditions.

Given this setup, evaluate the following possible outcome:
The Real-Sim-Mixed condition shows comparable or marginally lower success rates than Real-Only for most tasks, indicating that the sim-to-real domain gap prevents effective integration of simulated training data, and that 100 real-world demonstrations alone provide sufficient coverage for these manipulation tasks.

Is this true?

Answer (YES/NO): NO